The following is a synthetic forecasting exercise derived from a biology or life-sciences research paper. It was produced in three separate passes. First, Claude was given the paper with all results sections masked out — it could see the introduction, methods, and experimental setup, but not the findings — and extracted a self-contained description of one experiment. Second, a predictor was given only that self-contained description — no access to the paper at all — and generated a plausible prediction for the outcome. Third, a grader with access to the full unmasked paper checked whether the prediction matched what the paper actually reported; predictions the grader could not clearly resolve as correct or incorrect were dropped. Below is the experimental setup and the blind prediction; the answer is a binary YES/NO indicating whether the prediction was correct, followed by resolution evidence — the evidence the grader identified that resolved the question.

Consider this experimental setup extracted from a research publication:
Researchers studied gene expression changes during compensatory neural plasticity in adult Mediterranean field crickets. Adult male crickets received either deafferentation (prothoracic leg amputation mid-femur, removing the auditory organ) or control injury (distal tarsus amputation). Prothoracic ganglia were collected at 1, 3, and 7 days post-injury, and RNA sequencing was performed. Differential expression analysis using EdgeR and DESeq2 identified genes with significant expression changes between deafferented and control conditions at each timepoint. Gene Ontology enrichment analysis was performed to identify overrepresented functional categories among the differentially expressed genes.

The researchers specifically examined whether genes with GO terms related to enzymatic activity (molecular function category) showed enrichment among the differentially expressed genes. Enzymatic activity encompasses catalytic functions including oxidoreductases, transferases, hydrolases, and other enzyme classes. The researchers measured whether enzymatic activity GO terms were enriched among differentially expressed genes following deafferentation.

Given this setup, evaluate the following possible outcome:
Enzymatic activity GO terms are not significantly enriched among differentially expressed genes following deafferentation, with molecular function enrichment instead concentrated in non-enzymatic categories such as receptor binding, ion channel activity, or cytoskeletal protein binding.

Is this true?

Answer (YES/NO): NO